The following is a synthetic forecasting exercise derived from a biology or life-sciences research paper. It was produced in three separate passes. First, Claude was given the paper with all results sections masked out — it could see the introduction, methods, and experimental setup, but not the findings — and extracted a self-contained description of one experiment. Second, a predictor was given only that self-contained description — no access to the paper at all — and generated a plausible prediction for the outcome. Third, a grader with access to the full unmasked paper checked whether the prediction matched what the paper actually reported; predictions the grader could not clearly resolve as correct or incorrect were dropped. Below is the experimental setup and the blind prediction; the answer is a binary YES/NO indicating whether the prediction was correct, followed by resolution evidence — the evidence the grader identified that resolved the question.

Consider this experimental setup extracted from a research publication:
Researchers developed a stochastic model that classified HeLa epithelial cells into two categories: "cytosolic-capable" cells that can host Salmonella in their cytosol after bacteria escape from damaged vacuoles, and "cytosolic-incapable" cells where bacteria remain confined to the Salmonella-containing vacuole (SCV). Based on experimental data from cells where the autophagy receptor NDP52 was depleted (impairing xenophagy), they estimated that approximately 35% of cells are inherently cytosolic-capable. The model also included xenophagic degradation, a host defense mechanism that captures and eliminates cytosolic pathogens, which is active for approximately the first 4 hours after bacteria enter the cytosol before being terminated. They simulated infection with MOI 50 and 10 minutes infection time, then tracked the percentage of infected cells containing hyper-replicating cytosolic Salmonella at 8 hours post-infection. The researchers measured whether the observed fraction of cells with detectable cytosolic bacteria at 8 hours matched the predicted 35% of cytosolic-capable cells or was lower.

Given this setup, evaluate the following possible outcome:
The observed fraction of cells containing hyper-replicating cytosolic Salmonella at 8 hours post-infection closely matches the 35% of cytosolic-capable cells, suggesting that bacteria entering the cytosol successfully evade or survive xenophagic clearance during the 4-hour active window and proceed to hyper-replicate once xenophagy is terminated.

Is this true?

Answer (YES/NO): NO